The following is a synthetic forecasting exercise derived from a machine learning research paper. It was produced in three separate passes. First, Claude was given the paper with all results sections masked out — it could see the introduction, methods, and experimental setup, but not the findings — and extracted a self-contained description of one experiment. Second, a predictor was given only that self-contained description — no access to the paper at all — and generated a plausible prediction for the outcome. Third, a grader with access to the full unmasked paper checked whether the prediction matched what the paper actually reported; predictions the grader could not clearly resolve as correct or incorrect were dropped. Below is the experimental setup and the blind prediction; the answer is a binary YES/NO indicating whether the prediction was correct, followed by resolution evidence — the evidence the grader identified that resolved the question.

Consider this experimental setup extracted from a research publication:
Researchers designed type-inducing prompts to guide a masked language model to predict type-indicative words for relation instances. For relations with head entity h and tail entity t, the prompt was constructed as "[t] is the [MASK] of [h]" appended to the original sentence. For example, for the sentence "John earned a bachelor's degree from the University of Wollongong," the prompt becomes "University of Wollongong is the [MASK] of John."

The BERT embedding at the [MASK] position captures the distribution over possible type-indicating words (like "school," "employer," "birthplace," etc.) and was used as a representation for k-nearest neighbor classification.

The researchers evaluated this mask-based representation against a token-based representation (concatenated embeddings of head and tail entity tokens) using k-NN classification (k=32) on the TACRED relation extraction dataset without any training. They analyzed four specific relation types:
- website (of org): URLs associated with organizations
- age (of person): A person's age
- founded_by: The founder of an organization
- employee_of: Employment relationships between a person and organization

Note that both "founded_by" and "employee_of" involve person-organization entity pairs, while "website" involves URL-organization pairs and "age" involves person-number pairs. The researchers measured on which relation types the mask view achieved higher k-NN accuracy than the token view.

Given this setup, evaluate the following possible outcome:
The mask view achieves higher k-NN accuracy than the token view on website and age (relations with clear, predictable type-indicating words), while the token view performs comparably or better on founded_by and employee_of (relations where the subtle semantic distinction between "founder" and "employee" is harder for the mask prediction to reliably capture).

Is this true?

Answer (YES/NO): NO